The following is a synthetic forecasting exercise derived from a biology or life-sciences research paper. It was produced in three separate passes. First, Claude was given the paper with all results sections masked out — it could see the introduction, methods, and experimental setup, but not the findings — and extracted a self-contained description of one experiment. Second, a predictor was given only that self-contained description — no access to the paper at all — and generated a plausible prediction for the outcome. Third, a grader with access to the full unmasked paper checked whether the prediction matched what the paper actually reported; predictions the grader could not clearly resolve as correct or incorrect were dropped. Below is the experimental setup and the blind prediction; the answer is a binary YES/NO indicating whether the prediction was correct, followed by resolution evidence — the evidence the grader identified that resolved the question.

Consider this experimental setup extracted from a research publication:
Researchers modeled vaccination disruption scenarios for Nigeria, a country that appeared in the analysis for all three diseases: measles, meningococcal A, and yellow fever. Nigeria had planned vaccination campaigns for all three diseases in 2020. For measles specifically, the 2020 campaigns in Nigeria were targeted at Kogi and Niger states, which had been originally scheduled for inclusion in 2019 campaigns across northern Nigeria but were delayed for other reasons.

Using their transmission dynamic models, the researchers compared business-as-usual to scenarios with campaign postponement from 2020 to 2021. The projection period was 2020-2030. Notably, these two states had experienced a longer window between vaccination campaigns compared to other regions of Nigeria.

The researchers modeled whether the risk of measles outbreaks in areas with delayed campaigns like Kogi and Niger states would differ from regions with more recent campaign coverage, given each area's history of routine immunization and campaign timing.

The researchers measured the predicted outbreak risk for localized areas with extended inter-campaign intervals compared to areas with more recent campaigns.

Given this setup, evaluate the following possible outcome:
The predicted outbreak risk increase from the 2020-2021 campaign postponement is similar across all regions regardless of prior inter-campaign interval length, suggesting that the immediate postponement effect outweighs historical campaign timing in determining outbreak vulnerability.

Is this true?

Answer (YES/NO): NO